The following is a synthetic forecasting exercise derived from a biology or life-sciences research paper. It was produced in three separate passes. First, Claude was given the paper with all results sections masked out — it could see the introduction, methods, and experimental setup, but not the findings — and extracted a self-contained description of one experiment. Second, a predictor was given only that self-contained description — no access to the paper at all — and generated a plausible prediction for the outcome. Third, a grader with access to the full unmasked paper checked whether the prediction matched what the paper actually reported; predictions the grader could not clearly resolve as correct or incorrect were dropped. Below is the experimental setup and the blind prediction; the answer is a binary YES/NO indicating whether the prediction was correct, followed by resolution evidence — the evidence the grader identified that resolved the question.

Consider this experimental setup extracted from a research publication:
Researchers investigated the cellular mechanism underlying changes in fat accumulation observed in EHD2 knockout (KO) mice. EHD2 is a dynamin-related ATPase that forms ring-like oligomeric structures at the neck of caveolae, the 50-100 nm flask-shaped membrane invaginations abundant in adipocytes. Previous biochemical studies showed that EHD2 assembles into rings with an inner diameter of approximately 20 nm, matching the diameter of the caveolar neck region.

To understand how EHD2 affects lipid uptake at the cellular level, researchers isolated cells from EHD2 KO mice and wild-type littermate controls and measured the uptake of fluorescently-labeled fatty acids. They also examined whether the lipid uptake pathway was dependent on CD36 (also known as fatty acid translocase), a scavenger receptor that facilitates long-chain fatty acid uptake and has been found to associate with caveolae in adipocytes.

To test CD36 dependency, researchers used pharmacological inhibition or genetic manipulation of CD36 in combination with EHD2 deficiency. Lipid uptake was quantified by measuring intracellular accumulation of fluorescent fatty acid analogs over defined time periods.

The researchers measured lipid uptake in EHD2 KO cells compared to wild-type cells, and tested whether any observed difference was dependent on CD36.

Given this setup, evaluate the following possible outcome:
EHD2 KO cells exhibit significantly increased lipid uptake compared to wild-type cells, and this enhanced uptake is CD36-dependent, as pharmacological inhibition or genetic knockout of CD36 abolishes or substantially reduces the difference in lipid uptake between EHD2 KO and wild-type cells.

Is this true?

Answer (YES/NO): YES